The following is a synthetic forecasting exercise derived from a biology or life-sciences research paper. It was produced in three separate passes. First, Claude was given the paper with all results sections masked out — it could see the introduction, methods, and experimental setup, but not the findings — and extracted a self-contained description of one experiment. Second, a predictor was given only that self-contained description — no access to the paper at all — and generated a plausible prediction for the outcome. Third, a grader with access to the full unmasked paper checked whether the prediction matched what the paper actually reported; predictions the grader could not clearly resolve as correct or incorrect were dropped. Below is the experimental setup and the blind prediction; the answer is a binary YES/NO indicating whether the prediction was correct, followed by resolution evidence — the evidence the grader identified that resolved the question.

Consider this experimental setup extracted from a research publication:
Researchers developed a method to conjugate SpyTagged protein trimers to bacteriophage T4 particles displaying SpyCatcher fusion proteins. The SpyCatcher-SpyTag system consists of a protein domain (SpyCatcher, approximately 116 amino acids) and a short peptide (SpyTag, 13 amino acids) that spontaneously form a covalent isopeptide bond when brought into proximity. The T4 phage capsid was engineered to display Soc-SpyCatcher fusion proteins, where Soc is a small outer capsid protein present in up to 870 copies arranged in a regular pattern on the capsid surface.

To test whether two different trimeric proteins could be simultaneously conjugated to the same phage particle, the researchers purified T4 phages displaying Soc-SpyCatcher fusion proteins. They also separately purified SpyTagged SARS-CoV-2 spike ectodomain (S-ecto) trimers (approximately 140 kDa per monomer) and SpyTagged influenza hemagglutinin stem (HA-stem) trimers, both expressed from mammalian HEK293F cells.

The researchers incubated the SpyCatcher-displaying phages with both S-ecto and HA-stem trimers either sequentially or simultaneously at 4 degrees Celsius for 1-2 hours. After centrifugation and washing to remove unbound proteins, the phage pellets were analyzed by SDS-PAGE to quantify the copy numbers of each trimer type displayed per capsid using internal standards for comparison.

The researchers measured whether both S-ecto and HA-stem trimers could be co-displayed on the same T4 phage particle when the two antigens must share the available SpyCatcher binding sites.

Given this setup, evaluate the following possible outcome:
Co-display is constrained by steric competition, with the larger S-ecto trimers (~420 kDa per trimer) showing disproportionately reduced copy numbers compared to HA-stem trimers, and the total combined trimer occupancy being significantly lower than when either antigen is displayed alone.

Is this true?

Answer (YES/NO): NO